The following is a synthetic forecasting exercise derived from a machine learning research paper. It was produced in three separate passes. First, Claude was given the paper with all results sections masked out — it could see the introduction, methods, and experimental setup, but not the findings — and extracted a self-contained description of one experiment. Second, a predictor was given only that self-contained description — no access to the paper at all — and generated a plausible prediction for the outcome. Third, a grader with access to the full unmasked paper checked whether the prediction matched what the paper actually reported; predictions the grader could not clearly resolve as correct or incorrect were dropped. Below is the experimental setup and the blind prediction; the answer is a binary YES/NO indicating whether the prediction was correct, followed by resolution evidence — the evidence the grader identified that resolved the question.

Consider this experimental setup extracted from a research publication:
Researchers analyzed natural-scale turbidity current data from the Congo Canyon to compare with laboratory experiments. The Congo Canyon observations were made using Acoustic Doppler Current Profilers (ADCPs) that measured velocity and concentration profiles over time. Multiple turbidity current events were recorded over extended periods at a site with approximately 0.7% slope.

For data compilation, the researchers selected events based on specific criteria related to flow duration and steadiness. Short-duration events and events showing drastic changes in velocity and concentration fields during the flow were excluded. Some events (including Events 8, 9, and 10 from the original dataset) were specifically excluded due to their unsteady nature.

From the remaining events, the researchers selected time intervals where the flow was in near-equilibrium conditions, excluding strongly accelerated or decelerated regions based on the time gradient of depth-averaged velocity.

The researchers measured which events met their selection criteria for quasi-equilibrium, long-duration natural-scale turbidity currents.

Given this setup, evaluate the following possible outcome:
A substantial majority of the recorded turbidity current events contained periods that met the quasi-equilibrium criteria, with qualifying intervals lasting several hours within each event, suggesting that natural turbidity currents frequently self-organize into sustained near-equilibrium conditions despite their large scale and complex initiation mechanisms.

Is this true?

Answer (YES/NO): NO